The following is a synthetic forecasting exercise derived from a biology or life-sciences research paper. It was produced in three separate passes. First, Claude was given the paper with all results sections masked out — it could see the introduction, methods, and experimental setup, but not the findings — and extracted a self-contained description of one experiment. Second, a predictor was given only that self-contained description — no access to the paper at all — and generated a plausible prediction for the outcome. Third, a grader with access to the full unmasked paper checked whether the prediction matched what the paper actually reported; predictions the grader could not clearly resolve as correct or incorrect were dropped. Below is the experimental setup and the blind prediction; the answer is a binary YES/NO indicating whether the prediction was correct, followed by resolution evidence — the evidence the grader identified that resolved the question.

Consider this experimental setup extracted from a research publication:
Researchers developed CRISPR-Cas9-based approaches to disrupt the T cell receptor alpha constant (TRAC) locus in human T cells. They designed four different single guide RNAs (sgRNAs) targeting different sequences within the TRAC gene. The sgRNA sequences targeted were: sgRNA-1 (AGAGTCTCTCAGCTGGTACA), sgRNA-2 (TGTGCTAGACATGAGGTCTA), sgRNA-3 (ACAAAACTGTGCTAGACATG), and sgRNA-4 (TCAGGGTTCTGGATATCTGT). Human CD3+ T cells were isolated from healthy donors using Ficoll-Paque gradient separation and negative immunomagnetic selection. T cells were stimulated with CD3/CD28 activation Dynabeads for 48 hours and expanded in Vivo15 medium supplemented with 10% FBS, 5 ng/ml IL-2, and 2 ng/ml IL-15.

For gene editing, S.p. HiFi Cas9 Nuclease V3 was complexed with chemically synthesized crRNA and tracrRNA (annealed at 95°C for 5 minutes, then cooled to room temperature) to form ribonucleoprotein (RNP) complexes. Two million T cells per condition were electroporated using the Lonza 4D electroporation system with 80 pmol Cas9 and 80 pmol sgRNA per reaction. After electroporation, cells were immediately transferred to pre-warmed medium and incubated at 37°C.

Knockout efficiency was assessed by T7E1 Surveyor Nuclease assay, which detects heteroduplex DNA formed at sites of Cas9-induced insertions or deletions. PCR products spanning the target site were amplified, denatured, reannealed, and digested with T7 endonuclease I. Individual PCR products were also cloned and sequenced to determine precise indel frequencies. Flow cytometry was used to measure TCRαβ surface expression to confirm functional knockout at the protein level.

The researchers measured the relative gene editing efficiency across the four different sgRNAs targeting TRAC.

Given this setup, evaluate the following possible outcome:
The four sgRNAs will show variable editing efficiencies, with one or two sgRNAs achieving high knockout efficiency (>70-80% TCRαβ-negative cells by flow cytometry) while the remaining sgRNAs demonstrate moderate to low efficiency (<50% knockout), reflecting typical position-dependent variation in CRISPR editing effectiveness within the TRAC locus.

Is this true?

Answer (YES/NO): YES